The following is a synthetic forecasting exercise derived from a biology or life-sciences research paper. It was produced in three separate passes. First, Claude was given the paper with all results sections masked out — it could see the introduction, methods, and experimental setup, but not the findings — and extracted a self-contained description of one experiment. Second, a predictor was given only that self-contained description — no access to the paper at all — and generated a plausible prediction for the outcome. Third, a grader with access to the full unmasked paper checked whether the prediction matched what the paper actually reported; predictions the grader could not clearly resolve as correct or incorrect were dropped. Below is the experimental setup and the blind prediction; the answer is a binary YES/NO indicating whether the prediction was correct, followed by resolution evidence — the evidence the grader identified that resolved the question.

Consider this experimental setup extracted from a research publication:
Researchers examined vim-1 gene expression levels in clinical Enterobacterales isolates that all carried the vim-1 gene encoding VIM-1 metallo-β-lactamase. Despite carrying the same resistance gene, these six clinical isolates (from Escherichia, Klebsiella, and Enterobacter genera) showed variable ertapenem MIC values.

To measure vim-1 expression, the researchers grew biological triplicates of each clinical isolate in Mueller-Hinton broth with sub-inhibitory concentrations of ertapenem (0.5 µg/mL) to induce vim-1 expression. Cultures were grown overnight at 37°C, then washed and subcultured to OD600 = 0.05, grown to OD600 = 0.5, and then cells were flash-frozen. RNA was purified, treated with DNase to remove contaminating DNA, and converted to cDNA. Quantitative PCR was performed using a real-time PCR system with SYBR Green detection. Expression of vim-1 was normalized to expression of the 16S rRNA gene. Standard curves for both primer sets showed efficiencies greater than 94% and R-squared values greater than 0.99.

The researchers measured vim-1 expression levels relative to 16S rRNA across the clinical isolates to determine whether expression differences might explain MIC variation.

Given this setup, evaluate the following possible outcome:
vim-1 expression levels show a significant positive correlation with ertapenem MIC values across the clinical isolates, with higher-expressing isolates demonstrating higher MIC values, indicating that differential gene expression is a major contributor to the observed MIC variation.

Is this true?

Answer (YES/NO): NO